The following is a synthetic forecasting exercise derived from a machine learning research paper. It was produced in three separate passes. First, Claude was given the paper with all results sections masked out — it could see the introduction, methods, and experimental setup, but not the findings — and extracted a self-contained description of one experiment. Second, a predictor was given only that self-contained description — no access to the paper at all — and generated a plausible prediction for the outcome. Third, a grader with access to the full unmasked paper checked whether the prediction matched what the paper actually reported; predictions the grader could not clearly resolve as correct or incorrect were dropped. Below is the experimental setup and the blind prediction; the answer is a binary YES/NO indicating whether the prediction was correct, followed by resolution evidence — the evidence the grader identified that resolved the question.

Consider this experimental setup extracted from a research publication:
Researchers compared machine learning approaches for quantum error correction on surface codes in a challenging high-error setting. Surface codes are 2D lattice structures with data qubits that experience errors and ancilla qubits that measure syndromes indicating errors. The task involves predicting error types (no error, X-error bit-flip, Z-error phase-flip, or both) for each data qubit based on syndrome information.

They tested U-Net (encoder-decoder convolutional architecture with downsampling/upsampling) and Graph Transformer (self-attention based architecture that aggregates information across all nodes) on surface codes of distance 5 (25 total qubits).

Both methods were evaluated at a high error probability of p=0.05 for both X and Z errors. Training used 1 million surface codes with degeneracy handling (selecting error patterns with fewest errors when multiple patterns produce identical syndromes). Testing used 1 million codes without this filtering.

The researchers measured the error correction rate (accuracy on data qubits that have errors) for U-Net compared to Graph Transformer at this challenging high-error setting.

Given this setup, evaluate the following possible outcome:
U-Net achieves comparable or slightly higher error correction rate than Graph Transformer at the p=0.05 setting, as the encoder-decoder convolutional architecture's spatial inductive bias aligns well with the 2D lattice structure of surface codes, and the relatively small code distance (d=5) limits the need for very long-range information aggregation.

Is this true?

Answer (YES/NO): NO